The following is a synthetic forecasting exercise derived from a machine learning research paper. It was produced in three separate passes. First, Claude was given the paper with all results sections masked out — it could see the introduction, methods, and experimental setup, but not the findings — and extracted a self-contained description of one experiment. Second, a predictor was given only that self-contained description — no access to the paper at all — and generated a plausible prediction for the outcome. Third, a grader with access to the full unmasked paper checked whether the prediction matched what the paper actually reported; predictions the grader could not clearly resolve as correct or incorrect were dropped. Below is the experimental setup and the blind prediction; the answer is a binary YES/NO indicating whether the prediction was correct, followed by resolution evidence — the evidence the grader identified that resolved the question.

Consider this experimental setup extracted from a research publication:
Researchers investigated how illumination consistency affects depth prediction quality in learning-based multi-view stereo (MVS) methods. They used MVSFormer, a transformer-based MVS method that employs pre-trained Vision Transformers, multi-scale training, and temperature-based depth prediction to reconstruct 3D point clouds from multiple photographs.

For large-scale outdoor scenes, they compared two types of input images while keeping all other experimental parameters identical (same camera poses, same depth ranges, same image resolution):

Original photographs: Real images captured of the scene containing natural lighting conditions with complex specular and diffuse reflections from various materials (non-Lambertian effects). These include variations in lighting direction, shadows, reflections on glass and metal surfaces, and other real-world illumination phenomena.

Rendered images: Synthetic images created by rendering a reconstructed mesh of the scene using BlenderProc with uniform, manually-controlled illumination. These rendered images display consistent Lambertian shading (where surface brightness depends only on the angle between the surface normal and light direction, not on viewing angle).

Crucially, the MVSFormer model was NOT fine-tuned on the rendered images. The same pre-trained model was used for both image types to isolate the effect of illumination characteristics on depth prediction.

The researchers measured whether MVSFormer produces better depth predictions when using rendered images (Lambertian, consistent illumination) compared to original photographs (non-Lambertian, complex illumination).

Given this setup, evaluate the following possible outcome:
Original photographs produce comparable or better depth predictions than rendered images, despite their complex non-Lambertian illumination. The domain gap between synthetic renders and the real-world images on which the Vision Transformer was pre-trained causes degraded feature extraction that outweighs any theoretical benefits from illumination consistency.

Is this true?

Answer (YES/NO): NO